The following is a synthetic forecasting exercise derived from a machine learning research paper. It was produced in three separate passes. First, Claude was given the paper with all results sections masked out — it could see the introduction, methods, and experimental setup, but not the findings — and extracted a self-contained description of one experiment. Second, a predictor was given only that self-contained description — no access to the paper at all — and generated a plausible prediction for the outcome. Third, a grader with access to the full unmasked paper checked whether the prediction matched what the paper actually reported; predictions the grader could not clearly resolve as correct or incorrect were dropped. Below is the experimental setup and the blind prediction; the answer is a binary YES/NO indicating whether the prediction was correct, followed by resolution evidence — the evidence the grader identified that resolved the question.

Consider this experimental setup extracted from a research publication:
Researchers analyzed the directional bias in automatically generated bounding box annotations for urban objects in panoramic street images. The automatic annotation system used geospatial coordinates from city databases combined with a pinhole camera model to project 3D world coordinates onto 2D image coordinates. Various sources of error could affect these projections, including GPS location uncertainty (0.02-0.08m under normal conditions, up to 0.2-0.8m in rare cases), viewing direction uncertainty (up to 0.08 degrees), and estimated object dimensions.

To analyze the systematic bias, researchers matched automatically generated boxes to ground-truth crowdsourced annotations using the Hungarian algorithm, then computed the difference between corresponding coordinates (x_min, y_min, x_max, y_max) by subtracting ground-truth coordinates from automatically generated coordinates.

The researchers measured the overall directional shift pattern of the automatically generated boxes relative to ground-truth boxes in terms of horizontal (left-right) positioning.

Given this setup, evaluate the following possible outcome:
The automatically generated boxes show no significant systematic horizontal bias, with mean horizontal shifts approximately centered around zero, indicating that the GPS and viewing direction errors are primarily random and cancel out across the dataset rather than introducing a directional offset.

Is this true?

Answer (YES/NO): NO